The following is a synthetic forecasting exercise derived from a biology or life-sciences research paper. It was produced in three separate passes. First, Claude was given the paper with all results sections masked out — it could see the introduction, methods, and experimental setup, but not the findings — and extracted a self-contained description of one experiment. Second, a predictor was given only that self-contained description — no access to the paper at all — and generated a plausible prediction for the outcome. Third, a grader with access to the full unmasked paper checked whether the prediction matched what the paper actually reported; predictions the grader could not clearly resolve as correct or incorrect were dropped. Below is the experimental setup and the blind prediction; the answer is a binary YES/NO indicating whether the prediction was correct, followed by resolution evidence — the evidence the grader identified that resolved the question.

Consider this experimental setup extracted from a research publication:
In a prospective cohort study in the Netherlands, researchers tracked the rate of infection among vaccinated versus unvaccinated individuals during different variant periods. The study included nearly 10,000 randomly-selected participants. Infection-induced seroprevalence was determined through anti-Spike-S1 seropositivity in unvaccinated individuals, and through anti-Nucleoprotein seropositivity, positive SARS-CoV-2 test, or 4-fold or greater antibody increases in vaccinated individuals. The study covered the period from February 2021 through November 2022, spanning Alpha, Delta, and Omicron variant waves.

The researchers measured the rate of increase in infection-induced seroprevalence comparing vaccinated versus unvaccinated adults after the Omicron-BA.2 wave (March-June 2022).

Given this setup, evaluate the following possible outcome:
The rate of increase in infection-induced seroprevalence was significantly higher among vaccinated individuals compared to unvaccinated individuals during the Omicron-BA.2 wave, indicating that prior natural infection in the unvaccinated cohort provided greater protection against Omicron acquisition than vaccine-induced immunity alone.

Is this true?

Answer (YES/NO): YES